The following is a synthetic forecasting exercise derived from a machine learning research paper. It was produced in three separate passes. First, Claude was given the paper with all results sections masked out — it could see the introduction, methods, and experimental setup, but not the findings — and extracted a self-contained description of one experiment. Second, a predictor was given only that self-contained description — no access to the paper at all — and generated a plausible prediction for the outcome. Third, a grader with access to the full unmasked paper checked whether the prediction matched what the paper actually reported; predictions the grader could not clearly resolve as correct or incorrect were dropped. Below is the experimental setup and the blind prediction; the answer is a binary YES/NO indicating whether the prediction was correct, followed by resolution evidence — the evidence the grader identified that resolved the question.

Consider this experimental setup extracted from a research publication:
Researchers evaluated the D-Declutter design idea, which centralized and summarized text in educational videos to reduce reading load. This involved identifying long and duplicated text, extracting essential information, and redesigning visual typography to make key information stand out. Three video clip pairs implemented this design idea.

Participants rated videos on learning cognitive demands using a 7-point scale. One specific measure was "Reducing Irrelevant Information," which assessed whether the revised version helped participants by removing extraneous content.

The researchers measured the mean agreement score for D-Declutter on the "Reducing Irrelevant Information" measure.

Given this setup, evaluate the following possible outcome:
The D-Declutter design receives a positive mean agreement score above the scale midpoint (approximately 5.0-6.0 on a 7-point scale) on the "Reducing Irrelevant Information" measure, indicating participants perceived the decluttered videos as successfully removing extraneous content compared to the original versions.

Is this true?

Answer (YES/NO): NO